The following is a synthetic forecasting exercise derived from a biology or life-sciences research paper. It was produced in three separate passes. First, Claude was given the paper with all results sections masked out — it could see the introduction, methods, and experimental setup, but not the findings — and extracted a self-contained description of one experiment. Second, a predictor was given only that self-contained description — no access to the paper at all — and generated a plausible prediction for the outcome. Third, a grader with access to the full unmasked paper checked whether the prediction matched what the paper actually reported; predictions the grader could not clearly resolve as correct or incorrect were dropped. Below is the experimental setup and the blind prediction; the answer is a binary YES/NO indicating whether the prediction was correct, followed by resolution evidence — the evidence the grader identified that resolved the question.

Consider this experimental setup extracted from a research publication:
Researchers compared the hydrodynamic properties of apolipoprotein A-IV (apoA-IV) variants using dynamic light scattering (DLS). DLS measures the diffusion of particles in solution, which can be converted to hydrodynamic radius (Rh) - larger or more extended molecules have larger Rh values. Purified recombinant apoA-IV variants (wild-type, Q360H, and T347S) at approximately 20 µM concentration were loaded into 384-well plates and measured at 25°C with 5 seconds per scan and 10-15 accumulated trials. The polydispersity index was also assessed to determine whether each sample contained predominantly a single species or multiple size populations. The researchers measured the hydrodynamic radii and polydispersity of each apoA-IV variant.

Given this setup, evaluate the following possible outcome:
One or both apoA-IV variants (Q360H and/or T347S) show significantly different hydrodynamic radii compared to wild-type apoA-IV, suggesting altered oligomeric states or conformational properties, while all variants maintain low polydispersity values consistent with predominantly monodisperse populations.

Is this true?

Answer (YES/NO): NO